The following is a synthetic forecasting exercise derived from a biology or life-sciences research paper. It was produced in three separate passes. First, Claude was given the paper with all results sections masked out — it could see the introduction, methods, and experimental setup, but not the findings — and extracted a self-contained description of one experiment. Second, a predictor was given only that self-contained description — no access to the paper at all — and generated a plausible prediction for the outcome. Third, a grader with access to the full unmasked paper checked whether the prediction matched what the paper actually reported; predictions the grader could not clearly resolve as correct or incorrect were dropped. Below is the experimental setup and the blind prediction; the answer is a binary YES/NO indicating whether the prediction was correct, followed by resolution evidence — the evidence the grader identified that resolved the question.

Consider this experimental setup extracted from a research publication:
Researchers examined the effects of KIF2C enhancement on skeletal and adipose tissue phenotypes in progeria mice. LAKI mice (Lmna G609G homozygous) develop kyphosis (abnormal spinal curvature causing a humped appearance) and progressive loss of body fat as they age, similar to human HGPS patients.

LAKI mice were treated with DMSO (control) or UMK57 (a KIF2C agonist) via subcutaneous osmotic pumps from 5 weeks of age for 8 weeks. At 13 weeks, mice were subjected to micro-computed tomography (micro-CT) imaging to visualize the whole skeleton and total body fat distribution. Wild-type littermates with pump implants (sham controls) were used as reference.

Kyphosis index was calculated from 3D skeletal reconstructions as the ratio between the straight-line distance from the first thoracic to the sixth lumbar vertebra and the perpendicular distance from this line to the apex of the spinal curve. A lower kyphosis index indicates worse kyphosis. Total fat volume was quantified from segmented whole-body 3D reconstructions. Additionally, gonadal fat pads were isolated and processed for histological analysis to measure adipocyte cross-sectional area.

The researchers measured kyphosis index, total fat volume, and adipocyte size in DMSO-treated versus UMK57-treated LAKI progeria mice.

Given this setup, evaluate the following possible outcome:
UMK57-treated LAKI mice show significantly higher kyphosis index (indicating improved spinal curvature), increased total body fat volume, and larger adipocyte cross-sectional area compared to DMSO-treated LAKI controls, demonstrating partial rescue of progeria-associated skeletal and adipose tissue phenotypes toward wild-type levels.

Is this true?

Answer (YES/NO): YES